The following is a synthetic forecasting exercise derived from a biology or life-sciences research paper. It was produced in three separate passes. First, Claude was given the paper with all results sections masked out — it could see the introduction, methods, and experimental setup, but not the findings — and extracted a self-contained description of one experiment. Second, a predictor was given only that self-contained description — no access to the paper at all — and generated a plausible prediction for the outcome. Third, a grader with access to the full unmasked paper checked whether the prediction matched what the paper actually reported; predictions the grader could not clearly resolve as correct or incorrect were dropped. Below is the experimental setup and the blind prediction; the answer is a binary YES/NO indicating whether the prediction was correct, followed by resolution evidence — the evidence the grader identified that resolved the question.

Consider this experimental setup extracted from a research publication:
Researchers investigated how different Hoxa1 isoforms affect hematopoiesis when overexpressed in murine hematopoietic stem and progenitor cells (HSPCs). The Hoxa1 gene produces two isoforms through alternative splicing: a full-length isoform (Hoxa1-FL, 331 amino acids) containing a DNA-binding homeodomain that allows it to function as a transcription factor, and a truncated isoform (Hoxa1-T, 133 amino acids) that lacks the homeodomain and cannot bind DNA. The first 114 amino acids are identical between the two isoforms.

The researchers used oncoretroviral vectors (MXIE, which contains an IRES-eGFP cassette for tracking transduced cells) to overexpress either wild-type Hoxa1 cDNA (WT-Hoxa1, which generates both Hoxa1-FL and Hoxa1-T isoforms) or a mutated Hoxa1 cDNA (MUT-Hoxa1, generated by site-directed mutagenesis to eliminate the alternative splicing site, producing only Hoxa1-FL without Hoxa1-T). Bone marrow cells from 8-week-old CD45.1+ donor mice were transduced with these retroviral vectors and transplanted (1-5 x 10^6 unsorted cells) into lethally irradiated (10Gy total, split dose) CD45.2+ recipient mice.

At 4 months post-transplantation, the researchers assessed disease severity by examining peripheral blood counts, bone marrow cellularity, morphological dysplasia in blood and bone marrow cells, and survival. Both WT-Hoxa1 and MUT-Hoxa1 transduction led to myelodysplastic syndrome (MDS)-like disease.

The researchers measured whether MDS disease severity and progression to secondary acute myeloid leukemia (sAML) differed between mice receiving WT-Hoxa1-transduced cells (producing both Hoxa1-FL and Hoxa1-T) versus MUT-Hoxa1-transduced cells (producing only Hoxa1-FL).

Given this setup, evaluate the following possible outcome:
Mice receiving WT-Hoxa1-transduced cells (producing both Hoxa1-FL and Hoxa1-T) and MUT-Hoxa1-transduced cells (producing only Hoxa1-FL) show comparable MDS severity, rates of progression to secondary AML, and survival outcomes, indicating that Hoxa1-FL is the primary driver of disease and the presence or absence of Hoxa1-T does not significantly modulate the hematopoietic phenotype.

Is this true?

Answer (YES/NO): NO